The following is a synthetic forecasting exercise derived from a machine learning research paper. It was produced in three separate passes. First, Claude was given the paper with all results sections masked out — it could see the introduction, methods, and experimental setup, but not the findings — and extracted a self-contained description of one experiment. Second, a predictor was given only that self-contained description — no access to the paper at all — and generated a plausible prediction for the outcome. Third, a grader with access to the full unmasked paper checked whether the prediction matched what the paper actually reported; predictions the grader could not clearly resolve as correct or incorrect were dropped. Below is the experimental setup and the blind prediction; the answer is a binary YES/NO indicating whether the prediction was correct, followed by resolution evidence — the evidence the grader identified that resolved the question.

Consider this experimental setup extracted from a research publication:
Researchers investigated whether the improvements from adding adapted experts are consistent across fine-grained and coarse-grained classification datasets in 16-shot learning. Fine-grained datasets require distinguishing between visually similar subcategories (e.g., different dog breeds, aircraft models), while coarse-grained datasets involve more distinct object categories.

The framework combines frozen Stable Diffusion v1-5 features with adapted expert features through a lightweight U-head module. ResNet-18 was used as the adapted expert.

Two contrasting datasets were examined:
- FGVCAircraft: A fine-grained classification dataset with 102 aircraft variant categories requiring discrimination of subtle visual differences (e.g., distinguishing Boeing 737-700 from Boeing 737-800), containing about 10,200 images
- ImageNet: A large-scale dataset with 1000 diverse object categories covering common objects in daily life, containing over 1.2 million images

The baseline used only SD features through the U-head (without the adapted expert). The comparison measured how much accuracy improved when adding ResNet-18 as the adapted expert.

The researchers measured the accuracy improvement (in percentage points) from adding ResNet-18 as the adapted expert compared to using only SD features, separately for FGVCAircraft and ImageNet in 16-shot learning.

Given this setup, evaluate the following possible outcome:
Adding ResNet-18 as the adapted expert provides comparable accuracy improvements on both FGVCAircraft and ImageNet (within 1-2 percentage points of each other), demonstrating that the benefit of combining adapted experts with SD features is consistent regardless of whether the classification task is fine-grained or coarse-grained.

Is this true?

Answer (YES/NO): NO